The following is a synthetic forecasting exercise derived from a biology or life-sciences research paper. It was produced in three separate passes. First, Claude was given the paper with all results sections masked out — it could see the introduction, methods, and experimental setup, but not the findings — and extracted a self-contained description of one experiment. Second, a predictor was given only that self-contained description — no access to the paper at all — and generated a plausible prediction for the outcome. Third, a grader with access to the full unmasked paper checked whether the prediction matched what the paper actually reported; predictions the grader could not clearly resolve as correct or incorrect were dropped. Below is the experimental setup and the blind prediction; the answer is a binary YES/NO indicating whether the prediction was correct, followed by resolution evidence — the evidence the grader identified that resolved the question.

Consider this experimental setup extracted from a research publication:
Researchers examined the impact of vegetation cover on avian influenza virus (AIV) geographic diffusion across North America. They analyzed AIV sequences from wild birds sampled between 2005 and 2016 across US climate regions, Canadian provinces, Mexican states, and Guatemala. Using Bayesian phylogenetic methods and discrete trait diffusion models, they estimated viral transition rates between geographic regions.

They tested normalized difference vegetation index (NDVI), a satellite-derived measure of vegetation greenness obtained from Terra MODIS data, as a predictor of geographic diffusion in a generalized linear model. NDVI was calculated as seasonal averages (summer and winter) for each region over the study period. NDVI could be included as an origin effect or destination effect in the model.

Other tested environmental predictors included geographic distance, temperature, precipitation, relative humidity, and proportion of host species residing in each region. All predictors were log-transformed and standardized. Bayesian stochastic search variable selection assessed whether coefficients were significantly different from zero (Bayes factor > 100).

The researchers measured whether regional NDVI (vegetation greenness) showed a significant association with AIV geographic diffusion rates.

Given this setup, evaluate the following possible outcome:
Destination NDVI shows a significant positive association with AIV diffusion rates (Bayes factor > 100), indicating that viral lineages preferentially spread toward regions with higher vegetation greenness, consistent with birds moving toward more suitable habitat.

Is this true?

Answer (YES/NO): NO